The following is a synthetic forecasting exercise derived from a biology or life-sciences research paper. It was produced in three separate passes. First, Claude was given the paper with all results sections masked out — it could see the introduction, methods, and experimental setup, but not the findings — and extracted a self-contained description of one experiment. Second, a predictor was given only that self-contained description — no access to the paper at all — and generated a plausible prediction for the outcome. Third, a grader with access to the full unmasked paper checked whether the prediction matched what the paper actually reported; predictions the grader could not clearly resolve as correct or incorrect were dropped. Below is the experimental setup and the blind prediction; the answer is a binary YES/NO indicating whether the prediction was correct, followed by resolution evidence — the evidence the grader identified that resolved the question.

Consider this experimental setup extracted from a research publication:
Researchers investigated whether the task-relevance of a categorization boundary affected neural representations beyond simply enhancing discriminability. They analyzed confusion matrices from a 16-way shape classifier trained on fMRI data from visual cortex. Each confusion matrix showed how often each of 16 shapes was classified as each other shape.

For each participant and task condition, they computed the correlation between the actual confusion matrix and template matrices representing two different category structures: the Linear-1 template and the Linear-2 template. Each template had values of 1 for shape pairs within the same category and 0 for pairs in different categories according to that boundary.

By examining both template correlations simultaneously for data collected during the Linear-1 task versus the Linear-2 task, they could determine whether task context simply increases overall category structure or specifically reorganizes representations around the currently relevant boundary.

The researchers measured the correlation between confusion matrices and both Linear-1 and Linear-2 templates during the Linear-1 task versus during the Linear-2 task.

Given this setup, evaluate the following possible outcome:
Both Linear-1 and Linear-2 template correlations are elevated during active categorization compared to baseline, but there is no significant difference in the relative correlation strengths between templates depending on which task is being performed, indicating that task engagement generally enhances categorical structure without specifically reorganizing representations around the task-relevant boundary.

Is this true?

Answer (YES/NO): NO